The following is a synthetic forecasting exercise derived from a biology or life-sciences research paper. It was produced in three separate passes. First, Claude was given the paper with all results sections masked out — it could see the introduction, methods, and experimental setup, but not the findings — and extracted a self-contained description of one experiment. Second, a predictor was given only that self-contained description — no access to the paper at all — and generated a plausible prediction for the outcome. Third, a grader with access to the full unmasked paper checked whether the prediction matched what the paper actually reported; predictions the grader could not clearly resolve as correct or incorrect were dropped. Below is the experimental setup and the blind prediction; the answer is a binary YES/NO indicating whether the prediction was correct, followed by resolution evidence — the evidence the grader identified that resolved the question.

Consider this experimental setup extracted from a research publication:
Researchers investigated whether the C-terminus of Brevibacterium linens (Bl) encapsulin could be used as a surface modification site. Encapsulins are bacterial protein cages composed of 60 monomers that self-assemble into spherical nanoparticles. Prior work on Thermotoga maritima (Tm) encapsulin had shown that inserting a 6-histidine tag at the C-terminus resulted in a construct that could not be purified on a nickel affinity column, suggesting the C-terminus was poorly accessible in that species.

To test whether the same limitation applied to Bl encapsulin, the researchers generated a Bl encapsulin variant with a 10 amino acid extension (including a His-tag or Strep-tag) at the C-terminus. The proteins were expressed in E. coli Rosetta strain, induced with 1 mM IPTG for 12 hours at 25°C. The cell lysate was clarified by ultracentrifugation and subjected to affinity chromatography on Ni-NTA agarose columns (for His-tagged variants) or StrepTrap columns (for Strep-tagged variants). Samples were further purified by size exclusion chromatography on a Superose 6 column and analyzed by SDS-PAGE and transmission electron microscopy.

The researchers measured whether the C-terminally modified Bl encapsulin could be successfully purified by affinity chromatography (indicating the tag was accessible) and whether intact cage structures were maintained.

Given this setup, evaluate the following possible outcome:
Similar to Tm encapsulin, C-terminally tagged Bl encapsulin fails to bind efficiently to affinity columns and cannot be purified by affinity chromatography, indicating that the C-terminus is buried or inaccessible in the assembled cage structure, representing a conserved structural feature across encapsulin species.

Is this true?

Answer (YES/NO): NO